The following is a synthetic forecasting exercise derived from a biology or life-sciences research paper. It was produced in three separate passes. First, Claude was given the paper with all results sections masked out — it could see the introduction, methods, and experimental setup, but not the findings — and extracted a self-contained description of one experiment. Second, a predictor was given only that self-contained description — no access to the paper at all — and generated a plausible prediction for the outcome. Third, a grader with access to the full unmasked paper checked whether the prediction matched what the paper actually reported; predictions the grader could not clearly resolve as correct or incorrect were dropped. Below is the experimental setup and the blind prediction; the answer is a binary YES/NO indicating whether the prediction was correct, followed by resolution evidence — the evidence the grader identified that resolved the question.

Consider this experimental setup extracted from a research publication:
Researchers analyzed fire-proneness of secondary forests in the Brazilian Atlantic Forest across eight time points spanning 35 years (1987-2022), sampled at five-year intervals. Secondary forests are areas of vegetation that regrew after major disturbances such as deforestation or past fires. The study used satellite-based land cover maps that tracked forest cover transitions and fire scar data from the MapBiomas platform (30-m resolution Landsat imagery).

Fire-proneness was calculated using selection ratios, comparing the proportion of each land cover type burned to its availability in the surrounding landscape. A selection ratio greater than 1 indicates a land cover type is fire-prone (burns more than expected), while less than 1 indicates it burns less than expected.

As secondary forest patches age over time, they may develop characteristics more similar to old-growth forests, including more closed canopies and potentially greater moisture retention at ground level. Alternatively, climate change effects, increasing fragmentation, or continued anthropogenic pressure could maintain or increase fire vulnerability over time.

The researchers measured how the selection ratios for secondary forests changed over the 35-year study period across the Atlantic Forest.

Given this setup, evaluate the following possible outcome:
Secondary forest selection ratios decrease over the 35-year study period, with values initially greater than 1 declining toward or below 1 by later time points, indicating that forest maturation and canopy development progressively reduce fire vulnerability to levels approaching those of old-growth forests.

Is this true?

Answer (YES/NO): YES